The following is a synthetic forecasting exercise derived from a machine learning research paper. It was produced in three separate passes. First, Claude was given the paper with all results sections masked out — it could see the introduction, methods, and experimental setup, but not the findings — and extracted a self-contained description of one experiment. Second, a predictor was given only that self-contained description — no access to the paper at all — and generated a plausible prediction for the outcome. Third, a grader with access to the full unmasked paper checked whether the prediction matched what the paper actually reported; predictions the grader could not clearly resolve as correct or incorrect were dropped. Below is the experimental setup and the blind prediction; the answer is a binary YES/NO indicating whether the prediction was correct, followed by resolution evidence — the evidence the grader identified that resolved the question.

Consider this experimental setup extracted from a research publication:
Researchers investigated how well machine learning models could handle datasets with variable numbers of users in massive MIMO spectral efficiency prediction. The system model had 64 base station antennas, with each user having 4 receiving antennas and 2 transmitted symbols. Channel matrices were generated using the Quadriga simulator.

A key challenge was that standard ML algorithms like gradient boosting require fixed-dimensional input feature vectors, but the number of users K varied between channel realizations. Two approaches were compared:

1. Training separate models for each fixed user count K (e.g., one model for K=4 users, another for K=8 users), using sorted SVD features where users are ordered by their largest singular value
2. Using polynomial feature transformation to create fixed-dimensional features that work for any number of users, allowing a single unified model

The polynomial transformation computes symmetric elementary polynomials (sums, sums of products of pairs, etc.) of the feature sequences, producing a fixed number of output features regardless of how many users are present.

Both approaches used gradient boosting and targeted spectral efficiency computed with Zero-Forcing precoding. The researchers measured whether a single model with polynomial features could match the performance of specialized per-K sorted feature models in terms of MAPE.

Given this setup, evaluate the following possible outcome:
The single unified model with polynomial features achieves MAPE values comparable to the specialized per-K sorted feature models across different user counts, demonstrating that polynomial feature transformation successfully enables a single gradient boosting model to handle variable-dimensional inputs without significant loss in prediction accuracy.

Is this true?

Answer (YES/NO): YES